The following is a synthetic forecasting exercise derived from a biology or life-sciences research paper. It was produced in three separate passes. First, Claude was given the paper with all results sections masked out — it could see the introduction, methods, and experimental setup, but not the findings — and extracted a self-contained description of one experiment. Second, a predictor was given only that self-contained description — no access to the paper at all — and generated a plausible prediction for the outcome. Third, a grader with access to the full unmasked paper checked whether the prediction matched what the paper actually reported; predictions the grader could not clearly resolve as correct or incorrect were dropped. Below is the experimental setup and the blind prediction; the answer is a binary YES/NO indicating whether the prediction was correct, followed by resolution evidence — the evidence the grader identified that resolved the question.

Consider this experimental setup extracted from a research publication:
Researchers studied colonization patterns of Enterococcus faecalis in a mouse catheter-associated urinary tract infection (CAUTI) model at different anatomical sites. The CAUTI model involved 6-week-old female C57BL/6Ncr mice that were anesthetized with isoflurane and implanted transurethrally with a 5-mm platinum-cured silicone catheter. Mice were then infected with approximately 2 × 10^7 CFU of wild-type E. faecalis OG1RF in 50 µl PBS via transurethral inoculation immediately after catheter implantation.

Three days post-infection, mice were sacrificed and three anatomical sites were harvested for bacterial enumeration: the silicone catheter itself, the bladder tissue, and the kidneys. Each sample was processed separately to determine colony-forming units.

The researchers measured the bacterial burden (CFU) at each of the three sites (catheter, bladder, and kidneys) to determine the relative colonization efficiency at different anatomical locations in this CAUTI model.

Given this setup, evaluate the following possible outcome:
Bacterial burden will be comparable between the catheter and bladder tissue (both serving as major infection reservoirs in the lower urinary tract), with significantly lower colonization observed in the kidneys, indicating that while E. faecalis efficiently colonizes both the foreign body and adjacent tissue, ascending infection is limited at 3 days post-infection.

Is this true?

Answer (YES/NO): YES